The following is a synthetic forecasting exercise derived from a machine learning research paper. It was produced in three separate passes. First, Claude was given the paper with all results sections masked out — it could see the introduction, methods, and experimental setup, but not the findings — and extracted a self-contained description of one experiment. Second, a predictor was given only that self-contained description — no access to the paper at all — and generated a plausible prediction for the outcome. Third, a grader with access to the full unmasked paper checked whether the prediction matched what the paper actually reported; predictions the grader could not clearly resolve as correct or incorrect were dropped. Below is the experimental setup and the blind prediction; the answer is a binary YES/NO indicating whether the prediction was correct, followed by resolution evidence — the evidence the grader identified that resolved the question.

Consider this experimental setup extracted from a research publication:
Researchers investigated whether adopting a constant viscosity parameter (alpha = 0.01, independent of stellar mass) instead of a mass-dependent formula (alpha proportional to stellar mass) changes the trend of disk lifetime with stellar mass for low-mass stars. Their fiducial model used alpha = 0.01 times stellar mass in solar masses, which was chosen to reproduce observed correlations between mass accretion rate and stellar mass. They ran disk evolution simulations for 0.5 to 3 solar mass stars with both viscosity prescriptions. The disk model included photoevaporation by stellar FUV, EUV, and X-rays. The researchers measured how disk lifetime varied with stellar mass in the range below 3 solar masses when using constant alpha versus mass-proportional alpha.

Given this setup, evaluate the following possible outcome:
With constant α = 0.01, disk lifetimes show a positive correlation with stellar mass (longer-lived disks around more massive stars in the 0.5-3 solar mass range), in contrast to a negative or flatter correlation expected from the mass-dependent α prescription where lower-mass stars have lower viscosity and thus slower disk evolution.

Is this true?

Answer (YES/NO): NO